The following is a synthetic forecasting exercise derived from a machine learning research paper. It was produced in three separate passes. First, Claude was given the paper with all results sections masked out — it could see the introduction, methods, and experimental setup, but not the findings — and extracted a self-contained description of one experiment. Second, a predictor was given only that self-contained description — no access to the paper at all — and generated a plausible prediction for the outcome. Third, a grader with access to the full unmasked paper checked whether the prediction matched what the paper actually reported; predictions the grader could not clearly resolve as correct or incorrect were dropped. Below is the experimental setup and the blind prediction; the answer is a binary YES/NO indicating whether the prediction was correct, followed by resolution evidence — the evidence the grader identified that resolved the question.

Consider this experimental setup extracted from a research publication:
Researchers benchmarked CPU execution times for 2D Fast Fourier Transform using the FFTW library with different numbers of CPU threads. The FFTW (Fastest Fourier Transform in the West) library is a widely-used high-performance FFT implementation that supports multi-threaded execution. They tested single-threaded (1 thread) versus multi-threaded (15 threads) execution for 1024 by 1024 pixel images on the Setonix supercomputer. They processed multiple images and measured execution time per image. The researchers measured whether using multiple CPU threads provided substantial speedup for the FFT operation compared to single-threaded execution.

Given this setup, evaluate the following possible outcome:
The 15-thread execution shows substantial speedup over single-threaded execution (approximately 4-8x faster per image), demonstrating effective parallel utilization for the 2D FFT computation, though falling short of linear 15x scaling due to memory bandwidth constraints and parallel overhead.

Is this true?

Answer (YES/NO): NO